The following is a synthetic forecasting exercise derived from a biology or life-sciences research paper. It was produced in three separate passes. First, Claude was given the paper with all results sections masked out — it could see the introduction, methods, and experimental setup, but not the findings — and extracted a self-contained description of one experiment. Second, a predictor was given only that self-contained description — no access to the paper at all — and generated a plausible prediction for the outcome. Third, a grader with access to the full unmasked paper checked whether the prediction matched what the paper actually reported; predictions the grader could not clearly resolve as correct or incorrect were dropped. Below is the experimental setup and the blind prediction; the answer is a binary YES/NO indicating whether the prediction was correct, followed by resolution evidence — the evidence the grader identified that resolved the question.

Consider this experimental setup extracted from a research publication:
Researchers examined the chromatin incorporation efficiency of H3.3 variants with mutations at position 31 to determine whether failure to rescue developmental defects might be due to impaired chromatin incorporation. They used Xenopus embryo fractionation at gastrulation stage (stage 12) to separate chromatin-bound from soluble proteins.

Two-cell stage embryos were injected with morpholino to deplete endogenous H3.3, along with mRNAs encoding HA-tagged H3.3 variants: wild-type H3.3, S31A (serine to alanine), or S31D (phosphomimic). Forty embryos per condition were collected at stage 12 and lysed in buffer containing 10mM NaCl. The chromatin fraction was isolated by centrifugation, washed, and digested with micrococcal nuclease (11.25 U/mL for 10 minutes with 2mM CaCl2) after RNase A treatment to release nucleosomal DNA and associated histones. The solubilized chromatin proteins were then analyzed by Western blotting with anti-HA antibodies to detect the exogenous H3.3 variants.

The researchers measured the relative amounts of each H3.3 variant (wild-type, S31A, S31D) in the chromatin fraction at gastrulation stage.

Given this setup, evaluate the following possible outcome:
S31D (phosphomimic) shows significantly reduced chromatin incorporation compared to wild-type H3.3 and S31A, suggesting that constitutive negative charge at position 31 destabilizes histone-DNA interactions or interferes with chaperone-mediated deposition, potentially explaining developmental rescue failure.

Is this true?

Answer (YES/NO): NO